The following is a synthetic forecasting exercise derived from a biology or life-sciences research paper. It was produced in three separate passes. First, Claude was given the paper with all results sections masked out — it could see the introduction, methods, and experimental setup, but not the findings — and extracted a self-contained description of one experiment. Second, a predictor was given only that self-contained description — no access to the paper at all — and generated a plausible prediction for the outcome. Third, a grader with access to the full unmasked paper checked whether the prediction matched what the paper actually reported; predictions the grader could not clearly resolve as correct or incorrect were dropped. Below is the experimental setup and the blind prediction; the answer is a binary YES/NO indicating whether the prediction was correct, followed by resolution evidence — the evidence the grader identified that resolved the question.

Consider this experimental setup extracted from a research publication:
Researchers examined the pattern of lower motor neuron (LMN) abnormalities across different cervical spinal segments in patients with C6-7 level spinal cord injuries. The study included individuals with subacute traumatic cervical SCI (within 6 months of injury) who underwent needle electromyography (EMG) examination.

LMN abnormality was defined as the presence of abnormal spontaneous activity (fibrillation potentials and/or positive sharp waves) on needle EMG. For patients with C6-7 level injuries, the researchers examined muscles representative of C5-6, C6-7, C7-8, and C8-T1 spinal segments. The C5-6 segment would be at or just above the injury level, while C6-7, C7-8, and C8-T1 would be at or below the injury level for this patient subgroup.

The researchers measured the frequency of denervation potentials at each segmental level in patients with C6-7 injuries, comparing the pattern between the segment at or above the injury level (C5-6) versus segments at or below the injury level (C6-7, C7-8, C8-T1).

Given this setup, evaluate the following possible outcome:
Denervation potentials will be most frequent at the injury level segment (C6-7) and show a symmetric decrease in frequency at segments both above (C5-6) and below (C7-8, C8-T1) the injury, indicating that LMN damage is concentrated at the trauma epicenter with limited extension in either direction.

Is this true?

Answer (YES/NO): NO